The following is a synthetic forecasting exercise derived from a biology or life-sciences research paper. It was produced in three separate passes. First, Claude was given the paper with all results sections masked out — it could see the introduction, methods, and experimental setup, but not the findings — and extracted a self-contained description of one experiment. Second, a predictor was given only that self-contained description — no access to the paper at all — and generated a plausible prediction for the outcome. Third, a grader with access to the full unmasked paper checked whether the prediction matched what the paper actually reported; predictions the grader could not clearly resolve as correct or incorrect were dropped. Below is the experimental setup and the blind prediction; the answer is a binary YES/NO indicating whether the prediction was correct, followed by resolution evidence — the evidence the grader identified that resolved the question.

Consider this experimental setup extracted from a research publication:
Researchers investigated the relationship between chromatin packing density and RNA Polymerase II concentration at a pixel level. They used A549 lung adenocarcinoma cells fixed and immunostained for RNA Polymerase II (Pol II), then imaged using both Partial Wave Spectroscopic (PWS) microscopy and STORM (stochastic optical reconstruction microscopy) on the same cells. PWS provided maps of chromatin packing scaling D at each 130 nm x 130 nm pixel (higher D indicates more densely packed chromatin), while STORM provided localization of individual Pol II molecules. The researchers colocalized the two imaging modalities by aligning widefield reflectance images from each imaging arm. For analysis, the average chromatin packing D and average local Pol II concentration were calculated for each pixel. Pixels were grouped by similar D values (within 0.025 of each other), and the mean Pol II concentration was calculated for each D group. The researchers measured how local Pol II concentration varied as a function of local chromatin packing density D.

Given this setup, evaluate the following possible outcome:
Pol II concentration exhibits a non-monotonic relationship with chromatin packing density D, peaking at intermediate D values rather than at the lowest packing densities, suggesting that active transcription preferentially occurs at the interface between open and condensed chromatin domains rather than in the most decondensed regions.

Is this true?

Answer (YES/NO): YES